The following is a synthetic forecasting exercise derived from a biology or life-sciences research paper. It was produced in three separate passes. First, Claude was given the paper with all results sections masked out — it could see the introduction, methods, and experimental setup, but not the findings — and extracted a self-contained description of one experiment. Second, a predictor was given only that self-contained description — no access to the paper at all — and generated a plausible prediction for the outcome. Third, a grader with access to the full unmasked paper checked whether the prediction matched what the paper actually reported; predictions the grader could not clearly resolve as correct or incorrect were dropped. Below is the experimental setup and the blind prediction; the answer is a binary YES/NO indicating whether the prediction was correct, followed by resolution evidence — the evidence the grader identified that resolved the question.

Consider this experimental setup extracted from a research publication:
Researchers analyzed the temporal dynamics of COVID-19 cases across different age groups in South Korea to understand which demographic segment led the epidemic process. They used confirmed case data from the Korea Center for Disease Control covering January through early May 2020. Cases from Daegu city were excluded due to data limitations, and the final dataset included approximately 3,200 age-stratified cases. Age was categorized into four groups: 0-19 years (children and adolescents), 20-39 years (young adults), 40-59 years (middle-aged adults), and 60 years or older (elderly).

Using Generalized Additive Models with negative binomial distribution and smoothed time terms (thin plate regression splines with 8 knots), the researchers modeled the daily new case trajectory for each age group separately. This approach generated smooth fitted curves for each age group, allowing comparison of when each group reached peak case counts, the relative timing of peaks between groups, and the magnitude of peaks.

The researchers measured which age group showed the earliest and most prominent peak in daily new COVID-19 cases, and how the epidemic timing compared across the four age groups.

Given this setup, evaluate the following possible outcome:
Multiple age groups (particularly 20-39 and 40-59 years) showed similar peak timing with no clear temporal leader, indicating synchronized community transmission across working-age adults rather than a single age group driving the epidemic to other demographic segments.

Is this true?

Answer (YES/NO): NO